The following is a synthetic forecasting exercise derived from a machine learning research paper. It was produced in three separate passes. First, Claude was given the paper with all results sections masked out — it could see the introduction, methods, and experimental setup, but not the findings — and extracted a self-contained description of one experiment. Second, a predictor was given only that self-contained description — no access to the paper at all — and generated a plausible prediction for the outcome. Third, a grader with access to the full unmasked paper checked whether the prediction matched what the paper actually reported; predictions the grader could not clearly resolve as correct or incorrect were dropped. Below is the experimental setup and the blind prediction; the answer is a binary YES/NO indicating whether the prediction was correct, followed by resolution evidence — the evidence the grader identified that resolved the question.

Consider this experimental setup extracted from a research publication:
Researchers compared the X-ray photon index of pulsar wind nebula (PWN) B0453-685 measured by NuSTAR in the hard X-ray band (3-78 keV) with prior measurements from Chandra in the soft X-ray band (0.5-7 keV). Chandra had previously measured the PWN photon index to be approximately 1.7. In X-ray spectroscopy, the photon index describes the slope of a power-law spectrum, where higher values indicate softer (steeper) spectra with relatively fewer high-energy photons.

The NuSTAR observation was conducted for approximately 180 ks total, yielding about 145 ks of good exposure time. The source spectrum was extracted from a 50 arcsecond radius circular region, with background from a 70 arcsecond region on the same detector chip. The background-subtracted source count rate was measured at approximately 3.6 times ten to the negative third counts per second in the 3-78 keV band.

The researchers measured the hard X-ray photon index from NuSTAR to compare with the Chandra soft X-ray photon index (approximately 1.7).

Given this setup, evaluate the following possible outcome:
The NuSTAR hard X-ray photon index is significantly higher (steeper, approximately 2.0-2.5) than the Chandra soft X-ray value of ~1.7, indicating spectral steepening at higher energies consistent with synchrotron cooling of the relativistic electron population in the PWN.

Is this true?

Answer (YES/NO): NO